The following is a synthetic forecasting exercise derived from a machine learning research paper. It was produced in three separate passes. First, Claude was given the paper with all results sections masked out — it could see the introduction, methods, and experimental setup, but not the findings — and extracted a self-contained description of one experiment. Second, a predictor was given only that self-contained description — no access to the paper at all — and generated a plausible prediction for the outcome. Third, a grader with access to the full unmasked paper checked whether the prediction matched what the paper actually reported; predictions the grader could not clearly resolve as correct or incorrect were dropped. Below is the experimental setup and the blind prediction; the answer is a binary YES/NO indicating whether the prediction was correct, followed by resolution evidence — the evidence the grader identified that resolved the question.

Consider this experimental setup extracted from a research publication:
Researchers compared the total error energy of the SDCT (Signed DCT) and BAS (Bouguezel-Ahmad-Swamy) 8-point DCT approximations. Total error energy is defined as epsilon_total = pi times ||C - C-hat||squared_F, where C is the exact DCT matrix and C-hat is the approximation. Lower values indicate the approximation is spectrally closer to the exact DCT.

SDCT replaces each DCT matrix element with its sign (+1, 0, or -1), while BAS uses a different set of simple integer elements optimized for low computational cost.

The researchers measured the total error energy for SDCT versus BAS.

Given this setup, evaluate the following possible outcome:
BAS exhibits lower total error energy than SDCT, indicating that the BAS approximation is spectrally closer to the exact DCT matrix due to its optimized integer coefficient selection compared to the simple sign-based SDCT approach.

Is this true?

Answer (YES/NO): NO